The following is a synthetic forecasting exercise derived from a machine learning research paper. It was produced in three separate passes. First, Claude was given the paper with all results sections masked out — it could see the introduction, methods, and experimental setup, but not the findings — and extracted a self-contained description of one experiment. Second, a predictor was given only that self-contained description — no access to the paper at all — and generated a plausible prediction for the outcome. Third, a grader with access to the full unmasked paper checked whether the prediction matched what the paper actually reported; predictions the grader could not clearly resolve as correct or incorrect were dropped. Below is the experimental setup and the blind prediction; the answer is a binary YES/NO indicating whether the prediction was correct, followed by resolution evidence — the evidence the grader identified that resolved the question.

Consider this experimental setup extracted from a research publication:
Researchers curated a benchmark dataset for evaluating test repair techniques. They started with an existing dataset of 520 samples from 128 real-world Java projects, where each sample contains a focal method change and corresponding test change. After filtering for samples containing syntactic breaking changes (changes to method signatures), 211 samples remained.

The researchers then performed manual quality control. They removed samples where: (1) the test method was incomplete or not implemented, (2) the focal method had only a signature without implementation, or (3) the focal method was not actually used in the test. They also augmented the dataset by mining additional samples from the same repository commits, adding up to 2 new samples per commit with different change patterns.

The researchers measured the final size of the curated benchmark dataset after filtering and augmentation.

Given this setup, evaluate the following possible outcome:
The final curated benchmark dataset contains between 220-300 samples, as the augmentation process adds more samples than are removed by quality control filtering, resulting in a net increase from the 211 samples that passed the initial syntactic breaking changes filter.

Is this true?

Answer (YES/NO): NO